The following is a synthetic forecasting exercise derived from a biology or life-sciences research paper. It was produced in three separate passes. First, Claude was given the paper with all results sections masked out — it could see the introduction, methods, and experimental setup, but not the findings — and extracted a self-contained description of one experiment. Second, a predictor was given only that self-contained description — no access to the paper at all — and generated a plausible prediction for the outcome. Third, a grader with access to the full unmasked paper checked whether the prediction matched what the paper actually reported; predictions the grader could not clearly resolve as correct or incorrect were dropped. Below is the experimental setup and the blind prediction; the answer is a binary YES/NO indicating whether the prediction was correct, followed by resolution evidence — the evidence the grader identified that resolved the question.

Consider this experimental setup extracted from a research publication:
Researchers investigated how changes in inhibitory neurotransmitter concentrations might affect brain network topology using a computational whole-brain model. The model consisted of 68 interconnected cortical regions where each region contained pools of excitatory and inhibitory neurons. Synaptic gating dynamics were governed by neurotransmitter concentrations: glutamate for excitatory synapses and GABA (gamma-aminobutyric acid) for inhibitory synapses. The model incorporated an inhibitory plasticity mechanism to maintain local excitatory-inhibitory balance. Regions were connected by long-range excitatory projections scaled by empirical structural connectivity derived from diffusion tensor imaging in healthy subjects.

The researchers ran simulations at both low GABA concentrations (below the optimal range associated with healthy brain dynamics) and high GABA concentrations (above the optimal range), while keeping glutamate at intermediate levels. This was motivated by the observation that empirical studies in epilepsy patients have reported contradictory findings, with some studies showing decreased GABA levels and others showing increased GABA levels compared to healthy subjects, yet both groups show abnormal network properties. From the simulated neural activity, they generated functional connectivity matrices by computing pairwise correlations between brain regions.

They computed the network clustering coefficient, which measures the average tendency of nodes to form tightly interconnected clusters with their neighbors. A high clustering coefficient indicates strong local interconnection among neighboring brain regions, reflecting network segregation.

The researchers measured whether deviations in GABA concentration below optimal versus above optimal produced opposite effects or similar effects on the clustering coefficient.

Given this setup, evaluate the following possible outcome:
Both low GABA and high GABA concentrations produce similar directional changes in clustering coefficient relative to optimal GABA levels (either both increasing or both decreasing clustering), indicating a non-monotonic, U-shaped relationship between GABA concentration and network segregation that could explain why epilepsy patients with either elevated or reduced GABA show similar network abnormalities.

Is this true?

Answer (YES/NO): YES